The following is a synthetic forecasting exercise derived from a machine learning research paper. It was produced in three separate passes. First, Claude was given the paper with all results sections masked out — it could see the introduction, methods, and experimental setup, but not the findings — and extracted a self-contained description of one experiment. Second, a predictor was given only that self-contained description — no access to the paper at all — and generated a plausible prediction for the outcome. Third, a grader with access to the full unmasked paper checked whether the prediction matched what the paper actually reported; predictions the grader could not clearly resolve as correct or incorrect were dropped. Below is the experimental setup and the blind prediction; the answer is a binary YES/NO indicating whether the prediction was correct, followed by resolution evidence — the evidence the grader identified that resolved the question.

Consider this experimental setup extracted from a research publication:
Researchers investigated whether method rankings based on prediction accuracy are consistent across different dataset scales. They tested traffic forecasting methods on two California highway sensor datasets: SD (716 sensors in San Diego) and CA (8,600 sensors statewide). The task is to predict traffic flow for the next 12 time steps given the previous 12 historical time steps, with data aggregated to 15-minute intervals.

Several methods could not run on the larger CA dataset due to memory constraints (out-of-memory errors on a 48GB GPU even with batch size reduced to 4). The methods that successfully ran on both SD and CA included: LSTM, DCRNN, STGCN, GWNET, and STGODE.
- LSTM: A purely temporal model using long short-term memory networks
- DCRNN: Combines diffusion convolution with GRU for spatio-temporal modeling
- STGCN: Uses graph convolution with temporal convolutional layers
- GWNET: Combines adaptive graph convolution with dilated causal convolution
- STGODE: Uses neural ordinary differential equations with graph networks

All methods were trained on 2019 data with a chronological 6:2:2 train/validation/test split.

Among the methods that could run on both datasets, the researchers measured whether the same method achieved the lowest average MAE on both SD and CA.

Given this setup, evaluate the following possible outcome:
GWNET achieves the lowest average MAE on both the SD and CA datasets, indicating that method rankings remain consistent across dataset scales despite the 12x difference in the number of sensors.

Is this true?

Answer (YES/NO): NO